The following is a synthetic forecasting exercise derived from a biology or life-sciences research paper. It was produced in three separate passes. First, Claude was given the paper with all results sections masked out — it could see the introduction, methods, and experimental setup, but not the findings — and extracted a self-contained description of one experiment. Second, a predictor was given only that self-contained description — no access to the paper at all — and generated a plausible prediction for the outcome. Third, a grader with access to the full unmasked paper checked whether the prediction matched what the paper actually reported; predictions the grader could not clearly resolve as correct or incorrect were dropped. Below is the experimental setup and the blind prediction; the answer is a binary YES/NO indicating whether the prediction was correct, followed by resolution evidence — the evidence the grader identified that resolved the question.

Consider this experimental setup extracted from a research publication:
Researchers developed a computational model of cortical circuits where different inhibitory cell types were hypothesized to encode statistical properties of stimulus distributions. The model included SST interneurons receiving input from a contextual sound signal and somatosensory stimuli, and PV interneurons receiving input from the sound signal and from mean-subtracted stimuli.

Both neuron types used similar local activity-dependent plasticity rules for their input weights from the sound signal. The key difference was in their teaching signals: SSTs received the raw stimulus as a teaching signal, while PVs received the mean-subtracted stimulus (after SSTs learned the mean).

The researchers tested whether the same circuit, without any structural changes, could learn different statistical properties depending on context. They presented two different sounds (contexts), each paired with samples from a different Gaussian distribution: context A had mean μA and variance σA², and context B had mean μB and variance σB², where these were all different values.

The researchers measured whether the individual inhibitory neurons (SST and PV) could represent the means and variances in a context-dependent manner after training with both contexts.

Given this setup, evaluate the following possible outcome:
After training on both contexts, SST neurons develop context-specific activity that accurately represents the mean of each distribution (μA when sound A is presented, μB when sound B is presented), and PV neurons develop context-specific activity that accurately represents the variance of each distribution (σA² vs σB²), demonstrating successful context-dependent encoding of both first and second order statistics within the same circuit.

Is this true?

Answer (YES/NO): YES